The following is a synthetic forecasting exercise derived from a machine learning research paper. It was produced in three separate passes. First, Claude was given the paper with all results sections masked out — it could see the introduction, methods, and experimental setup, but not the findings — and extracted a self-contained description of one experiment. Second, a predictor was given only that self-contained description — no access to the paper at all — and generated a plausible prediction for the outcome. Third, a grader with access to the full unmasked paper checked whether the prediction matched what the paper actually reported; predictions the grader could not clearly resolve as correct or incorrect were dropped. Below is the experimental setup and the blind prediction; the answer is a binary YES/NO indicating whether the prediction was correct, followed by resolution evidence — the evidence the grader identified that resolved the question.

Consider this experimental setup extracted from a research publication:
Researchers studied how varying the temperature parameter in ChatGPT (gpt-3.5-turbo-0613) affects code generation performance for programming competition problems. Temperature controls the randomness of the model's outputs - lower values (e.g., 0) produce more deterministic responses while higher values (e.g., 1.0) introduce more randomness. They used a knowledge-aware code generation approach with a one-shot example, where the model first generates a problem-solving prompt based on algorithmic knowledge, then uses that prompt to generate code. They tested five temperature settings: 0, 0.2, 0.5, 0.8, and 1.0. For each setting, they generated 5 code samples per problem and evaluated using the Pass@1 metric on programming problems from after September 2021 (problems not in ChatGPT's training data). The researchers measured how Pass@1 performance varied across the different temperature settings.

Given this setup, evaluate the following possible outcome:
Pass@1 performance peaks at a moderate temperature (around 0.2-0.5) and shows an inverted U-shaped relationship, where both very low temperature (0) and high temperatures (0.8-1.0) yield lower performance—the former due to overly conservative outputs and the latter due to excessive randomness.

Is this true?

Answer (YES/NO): NO